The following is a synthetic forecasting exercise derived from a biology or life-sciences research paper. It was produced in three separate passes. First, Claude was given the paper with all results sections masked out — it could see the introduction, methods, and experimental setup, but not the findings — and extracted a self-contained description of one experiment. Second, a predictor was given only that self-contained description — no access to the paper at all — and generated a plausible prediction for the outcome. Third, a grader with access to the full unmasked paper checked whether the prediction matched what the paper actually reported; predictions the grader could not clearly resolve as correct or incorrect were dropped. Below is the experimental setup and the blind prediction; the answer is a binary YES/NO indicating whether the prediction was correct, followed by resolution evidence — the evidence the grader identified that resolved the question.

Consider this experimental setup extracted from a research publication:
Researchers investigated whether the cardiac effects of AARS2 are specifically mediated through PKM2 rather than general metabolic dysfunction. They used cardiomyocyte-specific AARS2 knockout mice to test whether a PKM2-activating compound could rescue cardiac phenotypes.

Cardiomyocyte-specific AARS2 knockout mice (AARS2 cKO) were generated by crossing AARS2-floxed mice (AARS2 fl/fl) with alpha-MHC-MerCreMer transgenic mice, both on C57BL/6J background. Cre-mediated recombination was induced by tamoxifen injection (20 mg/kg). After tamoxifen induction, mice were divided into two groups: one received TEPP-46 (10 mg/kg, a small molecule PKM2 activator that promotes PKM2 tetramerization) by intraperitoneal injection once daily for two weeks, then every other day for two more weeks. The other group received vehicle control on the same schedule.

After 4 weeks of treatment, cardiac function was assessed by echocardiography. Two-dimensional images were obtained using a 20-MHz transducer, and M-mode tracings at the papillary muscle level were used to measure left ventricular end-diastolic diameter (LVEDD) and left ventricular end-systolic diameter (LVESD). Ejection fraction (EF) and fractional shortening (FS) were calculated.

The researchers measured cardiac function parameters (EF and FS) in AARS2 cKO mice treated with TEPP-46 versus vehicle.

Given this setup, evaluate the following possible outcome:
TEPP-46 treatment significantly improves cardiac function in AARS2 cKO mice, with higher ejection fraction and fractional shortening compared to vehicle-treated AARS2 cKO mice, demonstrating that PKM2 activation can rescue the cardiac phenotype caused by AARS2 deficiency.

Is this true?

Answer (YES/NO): YES